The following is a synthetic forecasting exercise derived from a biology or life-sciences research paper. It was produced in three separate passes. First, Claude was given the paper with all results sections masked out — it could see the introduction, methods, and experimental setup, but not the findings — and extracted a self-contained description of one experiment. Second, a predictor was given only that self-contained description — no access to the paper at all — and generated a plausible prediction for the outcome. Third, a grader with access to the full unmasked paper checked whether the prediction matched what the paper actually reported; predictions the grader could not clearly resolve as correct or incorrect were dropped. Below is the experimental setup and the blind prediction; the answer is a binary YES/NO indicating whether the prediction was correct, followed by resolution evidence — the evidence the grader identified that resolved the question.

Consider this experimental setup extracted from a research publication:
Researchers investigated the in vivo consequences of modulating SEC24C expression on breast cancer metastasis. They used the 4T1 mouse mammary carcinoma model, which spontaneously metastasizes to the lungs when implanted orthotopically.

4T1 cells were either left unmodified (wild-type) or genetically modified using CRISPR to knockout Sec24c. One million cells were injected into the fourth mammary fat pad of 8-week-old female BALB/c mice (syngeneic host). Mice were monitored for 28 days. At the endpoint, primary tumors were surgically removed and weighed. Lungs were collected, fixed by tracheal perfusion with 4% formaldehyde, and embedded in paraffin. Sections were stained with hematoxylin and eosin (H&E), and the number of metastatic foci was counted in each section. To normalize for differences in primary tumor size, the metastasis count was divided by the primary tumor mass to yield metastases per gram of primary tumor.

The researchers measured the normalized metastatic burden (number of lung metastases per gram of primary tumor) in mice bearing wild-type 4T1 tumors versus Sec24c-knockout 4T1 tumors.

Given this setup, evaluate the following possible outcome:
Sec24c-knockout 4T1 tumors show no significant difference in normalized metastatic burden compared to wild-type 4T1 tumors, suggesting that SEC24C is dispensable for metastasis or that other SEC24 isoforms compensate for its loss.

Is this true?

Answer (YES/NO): NO